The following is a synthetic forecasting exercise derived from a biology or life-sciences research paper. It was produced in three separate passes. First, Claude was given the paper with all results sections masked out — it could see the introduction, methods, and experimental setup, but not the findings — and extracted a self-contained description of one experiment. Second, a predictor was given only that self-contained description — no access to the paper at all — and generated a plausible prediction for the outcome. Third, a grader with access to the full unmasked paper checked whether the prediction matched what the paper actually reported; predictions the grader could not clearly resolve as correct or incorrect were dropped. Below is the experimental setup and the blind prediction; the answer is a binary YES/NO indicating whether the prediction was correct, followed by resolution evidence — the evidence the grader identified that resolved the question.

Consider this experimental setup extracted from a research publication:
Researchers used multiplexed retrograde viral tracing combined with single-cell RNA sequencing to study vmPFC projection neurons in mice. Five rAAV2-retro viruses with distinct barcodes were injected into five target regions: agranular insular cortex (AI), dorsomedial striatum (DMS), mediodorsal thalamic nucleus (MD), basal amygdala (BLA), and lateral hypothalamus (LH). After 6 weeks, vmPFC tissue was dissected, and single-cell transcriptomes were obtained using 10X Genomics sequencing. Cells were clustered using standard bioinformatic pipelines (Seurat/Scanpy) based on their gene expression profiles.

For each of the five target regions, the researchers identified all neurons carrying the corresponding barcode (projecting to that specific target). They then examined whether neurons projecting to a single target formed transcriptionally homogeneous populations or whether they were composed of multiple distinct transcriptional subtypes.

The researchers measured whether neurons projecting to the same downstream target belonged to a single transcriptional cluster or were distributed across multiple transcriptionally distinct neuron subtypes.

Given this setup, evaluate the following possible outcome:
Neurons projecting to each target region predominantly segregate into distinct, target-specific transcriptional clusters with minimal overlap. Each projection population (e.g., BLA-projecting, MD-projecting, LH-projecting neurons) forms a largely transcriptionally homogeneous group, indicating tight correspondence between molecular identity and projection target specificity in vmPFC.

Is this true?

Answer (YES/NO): NO